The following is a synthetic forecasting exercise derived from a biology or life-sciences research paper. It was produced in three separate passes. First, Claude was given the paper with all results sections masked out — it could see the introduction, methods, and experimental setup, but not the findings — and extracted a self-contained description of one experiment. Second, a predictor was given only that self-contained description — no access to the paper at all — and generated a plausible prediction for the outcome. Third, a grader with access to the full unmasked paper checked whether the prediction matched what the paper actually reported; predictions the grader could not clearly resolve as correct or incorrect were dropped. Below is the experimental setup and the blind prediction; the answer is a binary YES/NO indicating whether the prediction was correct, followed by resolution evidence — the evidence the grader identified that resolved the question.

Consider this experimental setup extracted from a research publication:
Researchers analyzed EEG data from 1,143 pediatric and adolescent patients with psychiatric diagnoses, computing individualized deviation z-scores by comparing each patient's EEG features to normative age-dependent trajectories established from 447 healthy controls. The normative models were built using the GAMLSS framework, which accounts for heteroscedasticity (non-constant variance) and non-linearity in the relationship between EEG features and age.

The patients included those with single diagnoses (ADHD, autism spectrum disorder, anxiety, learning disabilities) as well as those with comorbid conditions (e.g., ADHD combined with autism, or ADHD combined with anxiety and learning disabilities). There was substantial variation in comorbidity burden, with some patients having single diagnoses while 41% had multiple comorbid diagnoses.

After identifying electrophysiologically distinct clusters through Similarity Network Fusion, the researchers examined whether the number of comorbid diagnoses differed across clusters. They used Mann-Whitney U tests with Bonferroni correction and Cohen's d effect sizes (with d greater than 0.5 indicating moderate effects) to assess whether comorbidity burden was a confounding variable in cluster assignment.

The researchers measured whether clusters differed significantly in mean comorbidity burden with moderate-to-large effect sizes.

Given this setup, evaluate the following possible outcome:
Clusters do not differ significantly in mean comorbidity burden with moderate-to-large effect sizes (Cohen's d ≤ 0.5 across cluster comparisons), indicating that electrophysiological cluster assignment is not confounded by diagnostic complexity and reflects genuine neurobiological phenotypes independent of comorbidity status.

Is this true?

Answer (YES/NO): YES